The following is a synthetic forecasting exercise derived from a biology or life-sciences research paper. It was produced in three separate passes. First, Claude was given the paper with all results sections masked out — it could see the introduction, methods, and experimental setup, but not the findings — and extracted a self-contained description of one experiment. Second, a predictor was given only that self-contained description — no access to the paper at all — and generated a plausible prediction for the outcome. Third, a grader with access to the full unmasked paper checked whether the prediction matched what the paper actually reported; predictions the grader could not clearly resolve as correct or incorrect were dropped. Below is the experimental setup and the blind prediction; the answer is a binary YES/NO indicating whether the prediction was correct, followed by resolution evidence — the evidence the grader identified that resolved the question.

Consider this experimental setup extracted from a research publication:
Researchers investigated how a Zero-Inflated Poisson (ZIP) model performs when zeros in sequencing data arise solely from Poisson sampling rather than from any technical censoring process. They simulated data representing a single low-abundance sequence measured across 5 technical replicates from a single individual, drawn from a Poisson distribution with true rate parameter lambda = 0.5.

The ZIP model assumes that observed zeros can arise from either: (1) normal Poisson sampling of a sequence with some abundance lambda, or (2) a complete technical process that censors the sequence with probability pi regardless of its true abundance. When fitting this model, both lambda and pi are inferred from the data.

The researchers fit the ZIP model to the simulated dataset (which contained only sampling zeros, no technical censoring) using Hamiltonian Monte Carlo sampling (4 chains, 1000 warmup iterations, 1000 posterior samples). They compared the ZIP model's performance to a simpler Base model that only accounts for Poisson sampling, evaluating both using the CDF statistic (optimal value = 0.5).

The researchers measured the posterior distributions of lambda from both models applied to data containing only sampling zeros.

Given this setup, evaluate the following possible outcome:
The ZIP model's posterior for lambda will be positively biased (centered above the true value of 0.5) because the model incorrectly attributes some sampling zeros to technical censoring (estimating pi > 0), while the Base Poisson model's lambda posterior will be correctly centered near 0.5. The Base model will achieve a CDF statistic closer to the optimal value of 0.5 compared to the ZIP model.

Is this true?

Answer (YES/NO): YES